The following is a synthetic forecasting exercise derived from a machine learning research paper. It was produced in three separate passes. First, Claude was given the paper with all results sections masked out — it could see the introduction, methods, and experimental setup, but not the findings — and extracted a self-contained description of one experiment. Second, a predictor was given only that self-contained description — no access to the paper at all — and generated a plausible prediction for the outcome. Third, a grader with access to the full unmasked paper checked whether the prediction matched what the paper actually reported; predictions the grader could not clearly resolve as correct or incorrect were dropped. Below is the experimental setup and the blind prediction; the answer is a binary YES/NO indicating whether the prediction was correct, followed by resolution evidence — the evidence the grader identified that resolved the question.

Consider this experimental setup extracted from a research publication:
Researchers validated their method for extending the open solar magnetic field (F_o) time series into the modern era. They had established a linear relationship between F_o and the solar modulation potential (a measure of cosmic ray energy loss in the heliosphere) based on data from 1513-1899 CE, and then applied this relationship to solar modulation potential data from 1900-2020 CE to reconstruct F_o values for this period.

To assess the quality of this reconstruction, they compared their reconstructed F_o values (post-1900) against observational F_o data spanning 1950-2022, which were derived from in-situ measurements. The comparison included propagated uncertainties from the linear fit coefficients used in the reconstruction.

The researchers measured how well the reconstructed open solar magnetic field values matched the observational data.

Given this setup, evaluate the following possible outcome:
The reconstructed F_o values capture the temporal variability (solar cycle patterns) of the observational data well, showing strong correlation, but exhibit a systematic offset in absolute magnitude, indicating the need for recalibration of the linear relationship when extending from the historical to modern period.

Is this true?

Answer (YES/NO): NO